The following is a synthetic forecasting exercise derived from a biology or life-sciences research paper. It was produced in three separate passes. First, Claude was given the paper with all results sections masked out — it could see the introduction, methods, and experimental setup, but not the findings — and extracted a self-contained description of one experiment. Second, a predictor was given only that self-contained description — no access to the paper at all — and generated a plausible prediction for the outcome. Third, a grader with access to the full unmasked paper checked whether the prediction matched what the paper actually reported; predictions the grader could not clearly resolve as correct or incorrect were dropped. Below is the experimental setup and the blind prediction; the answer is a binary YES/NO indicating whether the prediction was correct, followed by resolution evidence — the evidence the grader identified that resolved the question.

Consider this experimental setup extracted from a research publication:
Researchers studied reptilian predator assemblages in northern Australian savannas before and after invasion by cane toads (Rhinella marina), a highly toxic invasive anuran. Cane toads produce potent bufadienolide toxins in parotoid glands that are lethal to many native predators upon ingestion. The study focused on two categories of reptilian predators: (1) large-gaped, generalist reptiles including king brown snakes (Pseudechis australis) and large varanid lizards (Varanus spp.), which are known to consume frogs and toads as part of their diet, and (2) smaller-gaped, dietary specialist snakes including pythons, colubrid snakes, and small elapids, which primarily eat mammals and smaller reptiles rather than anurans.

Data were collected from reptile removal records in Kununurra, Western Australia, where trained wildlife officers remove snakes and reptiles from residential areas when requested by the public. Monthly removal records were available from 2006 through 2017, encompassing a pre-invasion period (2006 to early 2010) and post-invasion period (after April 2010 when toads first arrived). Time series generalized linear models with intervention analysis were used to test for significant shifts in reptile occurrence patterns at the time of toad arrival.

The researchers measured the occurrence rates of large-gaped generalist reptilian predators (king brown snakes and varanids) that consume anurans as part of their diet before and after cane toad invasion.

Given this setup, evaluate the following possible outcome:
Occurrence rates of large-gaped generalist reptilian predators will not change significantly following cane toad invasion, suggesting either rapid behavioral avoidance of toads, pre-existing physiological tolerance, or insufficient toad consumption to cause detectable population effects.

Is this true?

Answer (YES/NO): NO